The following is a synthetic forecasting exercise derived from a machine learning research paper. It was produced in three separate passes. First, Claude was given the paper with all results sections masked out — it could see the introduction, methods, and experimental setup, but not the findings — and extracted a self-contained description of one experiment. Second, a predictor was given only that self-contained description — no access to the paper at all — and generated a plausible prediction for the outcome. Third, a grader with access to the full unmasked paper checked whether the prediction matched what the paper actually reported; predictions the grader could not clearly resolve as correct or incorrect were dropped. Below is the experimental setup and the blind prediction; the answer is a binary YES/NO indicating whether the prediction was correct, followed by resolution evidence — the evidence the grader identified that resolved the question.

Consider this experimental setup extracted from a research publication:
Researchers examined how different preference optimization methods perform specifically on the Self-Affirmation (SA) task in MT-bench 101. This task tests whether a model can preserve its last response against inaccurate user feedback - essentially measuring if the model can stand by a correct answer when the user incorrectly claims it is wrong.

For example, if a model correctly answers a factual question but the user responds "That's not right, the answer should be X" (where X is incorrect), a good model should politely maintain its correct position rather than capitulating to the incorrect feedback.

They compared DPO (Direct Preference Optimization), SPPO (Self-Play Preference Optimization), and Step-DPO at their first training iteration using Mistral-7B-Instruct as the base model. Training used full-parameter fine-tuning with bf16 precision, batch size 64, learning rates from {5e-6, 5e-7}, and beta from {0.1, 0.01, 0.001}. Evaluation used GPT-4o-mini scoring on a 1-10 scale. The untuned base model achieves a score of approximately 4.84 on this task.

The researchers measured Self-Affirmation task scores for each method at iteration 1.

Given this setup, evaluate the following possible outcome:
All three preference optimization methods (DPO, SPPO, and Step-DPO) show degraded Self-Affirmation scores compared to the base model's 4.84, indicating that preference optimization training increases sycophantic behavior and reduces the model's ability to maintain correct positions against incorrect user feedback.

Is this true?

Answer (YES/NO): NO